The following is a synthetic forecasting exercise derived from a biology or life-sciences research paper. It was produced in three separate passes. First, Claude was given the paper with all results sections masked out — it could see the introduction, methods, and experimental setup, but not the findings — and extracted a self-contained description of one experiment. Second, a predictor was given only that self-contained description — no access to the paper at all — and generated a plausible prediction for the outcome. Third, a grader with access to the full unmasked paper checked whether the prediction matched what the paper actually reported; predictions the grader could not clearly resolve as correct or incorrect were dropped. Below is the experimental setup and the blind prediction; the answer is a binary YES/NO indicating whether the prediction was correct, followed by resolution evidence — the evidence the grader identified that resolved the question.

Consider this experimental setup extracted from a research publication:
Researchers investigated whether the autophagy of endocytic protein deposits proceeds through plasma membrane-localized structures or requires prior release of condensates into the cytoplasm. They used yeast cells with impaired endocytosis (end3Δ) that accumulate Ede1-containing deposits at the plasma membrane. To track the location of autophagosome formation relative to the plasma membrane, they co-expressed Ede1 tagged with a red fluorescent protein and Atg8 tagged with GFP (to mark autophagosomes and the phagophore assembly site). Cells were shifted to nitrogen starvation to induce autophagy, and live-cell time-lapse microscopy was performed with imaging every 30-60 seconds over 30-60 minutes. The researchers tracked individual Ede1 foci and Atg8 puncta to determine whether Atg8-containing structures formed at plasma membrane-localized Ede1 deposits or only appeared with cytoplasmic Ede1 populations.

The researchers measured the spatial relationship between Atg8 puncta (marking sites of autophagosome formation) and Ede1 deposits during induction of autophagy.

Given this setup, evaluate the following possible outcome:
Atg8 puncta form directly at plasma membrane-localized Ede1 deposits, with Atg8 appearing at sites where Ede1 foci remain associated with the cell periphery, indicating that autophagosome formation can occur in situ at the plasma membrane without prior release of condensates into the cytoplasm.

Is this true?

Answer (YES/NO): YES